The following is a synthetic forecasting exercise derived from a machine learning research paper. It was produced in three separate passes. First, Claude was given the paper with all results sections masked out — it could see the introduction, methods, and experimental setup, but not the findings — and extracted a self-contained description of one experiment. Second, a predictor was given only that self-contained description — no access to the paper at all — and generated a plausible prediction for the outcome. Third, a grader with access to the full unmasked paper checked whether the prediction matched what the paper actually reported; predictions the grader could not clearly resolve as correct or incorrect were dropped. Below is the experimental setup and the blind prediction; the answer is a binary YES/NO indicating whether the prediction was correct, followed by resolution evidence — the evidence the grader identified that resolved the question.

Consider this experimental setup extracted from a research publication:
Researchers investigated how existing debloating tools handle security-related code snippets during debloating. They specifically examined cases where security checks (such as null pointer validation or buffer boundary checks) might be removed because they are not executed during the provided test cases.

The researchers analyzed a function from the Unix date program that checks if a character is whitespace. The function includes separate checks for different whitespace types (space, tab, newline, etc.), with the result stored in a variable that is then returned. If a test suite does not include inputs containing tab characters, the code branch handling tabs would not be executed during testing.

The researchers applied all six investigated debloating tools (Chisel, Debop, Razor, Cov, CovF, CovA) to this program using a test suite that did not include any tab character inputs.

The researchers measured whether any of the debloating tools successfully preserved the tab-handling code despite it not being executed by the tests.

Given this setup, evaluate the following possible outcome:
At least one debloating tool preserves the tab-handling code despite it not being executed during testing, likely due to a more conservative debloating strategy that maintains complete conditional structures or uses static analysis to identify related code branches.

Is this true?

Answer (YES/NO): NO